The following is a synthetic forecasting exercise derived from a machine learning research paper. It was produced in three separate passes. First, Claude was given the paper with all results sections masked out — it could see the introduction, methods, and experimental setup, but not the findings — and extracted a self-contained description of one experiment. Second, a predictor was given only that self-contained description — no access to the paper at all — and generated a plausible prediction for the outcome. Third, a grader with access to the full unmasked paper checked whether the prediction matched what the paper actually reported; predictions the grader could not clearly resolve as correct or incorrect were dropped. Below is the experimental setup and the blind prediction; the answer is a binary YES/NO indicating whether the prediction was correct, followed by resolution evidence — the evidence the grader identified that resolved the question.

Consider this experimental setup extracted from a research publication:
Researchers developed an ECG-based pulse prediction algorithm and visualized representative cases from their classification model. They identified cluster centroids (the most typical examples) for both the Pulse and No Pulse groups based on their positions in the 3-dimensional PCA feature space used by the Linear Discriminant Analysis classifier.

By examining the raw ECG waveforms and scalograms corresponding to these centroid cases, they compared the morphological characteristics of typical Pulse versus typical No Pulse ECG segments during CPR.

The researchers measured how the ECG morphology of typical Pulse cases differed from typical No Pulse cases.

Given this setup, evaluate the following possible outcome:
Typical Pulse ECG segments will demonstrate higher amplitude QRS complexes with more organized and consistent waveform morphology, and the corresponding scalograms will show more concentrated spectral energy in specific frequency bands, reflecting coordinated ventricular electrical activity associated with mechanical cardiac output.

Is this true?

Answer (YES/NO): NO